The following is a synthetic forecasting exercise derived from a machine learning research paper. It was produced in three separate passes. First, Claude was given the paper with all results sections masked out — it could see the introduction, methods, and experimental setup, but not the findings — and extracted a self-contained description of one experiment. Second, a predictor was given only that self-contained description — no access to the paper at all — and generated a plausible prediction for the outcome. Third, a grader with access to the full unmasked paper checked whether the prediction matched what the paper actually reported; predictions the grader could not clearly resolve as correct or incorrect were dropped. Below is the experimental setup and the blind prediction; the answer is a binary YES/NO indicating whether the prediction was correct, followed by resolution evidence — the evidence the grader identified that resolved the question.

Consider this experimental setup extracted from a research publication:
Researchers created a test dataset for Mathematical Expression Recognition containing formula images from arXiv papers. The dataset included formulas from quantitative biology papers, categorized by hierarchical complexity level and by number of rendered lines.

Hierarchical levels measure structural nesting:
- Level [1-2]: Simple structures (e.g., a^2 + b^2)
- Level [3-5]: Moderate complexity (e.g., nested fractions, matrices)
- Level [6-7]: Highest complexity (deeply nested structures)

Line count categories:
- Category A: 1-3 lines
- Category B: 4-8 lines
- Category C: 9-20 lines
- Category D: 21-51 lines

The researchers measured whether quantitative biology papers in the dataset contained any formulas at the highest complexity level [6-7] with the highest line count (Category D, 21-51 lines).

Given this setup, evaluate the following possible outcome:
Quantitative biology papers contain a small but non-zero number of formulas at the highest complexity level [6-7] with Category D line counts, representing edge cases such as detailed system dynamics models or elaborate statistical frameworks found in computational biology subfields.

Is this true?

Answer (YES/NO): NO